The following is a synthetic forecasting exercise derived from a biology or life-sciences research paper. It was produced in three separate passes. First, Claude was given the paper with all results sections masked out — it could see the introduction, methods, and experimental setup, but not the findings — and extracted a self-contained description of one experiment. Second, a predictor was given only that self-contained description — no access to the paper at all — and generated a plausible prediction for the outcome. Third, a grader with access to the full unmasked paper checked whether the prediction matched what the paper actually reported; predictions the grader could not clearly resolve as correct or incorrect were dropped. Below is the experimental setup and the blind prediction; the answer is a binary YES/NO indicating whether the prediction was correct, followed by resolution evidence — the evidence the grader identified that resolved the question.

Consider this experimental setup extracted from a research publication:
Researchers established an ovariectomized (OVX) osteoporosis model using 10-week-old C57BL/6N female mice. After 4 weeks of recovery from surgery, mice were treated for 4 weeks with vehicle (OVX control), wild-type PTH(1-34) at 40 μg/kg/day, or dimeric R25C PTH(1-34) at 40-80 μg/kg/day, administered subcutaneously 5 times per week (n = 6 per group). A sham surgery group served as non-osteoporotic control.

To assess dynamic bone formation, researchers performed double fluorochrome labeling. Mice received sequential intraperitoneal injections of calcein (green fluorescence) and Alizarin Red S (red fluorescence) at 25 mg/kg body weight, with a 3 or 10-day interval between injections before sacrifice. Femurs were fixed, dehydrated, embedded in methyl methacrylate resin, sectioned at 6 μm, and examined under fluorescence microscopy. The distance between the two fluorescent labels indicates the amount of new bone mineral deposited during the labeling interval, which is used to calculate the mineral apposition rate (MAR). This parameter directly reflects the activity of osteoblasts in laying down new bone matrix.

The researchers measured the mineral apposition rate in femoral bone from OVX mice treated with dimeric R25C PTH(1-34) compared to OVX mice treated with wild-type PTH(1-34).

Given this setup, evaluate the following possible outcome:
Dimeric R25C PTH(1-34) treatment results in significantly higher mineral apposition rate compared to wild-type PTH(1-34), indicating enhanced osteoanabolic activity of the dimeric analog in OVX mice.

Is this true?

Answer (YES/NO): NO